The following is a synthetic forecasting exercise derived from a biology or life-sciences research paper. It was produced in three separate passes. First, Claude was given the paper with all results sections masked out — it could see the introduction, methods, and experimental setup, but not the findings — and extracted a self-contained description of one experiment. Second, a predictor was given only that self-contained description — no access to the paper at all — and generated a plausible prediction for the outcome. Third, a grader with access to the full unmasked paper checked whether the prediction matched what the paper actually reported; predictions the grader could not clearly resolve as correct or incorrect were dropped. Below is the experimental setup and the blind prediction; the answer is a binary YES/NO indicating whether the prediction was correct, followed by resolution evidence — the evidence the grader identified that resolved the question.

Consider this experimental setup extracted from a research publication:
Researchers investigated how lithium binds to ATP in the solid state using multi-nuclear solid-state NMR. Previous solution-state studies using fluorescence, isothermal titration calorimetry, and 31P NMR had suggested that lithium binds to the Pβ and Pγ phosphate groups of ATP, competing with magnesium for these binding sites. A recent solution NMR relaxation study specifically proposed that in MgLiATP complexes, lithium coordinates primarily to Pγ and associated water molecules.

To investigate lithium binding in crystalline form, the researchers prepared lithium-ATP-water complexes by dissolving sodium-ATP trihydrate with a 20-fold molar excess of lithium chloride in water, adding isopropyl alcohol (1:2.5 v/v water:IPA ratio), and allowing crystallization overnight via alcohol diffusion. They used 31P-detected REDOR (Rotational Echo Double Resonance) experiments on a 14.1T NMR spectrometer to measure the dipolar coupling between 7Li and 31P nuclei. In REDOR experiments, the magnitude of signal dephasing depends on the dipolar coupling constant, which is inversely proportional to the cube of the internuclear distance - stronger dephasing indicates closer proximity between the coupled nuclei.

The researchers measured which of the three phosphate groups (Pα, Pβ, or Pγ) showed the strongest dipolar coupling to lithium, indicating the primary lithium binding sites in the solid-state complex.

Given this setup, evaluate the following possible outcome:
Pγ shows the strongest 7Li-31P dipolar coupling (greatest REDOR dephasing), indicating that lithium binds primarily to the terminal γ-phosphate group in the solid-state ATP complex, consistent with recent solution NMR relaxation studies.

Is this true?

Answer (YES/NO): NO